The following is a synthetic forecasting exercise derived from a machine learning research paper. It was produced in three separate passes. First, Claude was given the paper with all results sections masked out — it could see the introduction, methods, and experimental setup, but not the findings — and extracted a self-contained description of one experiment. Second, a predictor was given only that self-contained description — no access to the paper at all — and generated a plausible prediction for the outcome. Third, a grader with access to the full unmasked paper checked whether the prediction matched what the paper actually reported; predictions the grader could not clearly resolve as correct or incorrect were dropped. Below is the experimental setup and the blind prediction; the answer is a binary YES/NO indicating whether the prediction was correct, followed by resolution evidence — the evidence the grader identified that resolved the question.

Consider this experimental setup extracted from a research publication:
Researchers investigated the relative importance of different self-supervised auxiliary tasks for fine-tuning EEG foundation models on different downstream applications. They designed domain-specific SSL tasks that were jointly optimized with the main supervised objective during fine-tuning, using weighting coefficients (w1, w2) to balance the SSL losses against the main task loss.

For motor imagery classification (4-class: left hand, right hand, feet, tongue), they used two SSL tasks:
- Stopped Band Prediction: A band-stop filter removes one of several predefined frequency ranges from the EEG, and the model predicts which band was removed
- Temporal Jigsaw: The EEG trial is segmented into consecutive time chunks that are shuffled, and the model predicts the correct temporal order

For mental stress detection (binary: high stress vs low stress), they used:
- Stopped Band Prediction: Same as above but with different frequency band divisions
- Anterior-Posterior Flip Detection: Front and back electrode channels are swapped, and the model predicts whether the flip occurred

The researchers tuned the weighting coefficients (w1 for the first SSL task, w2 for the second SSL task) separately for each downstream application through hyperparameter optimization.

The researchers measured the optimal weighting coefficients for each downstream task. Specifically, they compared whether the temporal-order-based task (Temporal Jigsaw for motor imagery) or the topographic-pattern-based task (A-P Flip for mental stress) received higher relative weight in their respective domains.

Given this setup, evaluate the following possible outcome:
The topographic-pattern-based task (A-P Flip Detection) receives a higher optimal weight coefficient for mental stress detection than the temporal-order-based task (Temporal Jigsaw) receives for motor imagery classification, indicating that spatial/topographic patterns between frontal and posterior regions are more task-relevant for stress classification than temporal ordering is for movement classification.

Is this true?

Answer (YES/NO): NO